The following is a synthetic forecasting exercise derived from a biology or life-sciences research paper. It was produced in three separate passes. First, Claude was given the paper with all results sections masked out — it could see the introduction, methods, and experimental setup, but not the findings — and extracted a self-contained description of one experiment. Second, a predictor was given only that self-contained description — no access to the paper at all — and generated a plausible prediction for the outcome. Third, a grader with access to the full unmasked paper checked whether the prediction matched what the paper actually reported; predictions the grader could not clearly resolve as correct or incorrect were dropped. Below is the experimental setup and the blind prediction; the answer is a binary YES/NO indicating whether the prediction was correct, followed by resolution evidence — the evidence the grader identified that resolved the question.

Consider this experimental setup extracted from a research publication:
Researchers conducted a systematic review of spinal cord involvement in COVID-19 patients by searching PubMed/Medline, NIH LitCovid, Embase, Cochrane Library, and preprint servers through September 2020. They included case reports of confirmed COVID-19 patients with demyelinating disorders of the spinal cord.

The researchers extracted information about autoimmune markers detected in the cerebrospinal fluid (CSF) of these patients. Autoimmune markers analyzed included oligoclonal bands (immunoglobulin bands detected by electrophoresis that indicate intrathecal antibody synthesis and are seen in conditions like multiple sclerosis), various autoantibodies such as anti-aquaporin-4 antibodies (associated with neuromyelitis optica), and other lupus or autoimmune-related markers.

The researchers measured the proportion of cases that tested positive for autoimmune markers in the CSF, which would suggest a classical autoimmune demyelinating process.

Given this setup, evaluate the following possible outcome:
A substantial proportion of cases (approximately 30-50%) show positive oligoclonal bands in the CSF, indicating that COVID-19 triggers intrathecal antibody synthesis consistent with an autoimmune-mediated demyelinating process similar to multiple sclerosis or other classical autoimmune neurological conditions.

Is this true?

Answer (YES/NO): NO